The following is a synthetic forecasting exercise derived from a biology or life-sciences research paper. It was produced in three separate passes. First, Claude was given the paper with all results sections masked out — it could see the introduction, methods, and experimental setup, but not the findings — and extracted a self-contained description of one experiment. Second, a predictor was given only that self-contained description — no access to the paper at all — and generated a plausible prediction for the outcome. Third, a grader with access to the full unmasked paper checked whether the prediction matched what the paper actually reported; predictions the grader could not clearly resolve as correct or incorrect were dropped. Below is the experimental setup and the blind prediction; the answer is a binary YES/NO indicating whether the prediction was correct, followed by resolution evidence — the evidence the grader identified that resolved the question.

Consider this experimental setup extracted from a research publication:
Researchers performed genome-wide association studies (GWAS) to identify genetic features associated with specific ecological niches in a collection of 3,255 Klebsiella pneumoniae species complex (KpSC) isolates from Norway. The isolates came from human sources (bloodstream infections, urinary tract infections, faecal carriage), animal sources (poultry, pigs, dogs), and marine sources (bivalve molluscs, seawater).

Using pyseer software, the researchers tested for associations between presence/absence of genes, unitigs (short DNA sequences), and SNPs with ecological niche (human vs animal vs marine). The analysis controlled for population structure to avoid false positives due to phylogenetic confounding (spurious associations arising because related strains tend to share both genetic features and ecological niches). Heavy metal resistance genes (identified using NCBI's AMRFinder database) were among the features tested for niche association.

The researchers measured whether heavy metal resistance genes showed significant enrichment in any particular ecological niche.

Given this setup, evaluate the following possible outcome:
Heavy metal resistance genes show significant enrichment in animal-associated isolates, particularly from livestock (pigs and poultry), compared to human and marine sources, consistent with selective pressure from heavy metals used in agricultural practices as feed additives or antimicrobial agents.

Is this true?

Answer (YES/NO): NO